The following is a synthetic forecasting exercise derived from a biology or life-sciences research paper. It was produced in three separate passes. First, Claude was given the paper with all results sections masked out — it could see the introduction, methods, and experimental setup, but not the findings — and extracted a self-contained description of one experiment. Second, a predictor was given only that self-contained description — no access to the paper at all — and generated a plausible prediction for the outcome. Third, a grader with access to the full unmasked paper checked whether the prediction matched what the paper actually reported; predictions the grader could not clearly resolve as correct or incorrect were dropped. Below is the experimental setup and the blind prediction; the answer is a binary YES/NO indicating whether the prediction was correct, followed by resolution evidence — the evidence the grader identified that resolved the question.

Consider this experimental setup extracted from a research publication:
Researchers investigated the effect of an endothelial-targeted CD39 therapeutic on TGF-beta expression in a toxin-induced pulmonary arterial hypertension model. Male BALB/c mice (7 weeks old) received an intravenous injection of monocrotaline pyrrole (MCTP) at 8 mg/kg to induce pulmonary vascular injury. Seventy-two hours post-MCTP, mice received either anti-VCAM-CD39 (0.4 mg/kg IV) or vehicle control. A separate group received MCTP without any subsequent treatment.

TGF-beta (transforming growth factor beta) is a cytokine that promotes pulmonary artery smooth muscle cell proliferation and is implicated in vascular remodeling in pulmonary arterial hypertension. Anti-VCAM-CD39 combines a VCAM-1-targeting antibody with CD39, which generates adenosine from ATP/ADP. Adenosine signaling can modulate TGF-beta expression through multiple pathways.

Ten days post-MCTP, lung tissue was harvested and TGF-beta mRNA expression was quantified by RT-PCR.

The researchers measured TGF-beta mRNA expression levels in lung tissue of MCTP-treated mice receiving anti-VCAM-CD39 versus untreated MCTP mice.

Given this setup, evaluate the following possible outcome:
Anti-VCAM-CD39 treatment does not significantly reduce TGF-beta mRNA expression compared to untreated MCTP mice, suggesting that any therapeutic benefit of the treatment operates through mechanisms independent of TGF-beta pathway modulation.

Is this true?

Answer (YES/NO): YES